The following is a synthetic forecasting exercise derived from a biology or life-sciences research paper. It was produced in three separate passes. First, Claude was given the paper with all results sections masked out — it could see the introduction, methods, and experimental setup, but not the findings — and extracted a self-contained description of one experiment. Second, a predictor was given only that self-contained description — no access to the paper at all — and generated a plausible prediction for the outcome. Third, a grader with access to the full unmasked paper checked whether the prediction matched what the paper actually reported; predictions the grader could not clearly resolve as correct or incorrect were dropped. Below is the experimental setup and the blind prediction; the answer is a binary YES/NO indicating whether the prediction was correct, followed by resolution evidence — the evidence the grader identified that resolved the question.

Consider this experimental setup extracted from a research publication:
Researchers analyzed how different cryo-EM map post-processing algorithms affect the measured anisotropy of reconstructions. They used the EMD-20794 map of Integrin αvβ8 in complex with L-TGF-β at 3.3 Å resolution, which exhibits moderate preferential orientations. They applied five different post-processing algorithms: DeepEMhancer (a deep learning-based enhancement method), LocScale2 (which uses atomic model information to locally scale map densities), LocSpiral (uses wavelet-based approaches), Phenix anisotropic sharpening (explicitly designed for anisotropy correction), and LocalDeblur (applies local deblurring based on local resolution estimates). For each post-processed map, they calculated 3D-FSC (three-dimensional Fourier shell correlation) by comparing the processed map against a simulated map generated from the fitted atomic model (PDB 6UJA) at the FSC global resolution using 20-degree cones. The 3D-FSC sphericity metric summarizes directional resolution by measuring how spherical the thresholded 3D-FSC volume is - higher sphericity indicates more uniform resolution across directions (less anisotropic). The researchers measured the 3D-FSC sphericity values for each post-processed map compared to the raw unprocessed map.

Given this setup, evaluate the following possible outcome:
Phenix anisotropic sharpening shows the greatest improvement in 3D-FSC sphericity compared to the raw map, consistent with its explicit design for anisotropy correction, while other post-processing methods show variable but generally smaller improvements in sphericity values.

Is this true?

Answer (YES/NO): NO